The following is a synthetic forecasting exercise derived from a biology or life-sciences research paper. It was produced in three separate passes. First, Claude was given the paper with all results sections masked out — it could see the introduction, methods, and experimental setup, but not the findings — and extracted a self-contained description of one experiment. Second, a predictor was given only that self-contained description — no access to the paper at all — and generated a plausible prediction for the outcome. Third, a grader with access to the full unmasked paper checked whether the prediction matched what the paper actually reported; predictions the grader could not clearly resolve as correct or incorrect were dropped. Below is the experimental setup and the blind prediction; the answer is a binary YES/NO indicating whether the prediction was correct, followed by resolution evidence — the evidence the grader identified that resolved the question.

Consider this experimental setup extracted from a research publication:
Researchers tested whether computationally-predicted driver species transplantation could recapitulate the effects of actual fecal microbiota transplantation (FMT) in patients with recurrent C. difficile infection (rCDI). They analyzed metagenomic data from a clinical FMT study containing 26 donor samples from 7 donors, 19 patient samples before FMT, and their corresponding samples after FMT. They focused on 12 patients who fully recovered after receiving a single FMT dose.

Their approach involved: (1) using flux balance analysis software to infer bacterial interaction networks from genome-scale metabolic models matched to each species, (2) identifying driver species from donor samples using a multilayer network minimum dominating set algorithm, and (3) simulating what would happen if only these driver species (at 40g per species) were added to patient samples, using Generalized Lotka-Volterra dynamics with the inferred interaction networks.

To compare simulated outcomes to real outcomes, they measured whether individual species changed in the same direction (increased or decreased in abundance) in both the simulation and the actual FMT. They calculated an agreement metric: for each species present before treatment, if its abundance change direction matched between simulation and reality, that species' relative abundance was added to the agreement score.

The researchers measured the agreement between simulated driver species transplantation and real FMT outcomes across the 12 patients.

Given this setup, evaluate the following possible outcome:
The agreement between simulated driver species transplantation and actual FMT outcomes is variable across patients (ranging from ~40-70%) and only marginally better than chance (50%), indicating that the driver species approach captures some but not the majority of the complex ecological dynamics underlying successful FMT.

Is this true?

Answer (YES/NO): NO